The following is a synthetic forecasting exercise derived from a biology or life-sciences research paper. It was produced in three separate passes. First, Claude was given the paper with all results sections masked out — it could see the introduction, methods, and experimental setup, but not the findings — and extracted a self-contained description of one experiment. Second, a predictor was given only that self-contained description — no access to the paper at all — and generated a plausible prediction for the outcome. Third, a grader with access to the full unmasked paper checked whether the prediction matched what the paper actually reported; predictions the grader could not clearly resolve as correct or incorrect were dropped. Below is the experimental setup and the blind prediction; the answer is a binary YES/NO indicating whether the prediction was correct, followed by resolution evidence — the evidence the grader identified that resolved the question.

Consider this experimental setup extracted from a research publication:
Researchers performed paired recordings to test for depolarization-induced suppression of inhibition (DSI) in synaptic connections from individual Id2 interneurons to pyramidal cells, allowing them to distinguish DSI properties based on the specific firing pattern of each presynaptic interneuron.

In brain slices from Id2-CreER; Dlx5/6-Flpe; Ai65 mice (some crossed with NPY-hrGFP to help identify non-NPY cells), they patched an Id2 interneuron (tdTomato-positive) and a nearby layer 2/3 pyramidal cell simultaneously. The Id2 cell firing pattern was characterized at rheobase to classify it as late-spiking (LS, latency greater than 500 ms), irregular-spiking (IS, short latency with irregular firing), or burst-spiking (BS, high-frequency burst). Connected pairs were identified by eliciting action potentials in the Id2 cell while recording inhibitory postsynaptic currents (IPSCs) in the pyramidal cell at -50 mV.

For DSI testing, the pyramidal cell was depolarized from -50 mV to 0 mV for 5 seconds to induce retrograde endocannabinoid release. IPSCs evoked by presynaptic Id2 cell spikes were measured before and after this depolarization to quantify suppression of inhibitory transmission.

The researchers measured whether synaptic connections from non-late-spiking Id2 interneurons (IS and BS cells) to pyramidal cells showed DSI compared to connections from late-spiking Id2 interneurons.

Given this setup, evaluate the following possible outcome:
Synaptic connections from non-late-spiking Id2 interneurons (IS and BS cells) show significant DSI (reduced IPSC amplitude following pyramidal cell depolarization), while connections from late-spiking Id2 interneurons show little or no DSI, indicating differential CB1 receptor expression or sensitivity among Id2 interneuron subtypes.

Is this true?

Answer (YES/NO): YES